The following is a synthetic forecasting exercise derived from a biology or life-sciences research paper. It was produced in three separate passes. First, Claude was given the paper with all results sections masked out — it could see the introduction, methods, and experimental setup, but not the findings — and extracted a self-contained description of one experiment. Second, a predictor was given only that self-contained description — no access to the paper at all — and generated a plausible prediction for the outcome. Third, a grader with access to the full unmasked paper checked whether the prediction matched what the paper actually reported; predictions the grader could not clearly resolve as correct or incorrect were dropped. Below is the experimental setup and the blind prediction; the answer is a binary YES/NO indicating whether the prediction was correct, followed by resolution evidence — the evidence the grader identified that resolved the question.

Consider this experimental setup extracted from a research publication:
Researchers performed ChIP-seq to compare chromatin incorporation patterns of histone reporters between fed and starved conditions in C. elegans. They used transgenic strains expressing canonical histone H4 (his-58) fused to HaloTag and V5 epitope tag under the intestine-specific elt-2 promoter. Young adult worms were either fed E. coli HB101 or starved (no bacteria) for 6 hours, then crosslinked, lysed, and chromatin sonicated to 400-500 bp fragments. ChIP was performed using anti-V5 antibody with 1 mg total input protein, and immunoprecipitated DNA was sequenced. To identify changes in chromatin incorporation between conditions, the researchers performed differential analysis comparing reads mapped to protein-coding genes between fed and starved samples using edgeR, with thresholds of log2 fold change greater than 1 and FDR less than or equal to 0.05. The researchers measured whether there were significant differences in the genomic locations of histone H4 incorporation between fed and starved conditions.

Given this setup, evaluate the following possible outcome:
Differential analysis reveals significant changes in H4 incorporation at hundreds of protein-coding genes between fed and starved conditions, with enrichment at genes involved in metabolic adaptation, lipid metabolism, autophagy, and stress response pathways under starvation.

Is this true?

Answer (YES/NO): NO